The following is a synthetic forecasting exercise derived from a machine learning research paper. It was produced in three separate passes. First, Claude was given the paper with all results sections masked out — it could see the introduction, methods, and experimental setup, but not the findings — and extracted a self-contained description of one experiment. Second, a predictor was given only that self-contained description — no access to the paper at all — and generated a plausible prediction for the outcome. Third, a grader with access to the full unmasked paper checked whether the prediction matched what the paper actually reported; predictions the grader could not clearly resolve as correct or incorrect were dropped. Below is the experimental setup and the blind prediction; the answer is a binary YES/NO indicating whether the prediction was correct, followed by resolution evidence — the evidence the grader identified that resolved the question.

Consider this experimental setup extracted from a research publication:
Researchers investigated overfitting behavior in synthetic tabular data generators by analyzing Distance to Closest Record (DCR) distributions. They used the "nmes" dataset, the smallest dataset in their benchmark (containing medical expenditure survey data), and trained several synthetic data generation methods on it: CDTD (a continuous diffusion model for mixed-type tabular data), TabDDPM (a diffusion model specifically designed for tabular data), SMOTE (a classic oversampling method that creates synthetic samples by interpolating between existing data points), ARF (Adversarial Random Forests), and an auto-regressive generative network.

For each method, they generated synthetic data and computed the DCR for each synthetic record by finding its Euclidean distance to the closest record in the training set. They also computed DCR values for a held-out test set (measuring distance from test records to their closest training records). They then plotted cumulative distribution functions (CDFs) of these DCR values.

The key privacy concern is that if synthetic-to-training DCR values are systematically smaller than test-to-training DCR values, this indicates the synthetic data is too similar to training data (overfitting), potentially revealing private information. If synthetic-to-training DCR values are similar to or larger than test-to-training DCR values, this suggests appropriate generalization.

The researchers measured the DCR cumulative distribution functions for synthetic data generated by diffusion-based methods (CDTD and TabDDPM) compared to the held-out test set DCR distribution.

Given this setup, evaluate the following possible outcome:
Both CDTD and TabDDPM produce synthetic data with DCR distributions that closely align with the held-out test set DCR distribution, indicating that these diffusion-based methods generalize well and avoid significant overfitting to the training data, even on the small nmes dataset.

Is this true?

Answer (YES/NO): NO